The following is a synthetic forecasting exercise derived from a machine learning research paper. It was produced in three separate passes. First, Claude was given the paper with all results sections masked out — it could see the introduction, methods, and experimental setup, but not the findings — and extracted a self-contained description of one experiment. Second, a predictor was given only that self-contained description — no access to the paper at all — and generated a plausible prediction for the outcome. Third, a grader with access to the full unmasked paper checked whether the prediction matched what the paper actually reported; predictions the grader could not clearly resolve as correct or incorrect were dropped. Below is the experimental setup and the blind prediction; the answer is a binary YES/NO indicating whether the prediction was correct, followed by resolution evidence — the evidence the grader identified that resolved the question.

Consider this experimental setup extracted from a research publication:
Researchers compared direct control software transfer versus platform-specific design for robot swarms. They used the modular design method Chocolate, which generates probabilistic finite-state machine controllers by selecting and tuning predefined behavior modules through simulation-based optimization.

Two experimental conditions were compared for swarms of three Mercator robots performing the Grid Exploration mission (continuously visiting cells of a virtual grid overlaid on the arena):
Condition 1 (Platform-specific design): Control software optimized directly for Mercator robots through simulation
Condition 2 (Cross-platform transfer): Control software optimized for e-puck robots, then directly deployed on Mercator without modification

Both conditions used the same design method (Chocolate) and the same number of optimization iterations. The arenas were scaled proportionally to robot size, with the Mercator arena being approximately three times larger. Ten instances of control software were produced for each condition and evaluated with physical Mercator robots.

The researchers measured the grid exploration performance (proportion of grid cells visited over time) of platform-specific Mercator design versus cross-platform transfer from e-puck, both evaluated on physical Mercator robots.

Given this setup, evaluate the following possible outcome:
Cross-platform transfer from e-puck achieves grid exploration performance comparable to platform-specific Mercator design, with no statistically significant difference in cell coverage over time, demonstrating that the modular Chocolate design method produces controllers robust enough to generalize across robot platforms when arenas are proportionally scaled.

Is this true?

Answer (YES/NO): NO